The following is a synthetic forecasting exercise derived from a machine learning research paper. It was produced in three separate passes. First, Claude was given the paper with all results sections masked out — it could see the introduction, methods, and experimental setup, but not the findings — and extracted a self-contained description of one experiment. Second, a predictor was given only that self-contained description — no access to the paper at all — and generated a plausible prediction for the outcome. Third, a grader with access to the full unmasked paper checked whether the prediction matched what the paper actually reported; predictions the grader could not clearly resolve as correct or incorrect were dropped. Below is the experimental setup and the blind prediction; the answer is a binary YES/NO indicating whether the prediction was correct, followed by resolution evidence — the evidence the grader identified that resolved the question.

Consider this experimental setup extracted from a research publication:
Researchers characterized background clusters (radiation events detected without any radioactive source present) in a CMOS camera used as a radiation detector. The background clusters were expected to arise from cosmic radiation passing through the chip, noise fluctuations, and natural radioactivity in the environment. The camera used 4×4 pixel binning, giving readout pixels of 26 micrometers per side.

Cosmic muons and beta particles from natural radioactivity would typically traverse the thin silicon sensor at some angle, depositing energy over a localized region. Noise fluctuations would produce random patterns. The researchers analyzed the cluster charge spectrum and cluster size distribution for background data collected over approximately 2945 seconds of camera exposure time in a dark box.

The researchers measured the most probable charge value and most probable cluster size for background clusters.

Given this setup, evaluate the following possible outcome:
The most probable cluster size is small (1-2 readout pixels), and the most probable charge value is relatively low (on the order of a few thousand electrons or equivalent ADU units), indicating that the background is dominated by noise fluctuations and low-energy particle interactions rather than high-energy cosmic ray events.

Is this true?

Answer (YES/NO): NO